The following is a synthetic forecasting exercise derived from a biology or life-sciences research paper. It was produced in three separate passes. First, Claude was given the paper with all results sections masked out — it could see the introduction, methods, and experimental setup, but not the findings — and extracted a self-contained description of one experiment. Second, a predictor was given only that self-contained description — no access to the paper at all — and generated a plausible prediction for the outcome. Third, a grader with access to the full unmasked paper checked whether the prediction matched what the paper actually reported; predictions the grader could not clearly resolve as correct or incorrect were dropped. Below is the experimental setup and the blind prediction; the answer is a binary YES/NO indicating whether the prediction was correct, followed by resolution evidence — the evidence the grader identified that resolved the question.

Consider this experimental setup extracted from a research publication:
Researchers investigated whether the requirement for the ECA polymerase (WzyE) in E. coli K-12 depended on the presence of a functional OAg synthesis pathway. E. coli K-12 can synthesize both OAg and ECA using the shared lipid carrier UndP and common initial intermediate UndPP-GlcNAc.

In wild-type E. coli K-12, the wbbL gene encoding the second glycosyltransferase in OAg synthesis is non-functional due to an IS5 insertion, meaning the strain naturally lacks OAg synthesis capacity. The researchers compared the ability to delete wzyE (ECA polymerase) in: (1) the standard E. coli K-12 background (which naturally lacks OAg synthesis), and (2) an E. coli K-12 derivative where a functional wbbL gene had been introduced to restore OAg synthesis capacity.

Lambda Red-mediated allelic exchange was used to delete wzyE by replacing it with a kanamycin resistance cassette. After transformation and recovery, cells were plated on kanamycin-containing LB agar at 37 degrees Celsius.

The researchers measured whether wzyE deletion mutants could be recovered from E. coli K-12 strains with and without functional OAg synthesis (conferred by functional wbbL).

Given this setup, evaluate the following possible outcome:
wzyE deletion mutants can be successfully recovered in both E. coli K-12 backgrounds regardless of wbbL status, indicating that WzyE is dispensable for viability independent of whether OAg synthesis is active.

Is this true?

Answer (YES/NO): NO